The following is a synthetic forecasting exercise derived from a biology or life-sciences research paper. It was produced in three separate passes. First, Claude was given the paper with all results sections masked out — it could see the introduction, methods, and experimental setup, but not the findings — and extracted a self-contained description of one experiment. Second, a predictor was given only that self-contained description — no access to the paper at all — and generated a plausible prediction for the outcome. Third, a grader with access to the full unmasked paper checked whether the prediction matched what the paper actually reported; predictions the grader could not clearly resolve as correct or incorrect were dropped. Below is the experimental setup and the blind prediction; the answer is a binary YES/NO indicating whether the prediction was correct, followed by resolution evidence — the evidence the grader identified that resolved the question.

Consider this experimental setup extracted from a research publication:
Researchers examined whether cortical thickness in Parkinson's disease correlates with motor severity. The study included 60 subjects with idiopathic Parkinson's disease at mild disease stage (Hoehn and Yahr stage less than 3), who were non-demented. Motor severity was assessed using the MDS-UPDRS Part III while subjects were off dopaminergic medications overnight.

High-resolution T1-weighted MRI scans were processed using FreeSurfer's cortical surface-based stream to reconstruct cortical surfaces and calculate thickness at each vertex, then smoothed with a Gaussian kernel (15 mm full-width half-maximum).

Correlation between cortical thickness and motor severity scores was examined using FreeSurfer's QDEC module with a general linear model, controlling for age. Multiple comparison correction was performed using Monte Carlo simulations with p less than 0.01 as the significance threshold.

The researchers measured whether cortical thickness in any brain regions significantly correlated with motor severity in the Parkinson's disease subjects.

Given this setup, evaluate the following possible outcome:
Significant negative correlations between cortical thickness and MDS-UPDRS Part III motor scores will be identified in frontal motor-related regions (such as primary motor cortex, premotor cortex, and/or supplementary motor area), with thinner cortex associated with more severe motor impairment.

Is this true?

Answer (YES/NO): NO